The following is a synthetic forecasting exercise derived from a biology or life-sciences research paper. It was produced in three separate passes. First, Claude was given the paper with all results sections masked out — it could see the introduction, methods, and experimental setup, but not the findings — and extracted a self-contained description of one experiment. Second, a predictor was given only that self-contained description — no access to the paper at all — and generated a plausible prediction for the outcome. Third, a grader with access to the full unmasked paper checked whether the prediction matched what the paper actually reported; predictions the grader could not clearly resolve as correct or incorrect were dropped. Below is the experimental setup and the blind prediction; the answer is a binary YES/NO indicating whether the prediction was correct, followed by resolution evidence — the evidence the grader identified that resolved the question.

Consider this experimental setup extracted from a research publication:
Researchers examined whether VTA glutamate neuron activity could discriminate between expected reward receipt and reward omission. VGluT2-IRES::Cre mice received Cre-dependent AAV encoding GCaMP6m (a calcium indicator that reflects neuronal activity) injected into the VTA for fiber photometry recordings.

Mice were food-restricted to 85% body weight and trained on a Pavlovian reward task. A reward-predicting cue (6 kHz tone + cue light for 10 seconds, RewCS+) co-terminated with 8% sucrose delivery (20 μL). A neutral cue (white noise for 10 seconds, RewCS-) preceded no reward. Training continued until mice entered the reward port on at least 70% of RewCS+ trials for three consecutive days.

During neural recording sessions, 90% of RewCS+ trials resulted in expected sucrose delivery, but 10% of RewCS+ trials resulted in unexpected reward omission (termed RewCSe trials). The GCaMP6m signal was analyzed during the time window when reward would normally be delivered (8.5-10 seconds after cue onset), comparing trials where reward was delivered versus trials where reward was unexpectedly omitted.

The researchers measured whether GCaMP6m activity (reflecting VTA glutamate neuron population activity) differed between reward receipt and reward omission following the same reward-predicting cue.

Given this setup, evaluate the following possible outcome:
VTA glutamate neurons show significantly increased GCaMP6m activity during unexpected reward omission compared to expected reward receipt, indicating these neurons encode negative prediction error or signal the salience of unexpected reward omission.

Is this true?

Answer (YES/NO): NO